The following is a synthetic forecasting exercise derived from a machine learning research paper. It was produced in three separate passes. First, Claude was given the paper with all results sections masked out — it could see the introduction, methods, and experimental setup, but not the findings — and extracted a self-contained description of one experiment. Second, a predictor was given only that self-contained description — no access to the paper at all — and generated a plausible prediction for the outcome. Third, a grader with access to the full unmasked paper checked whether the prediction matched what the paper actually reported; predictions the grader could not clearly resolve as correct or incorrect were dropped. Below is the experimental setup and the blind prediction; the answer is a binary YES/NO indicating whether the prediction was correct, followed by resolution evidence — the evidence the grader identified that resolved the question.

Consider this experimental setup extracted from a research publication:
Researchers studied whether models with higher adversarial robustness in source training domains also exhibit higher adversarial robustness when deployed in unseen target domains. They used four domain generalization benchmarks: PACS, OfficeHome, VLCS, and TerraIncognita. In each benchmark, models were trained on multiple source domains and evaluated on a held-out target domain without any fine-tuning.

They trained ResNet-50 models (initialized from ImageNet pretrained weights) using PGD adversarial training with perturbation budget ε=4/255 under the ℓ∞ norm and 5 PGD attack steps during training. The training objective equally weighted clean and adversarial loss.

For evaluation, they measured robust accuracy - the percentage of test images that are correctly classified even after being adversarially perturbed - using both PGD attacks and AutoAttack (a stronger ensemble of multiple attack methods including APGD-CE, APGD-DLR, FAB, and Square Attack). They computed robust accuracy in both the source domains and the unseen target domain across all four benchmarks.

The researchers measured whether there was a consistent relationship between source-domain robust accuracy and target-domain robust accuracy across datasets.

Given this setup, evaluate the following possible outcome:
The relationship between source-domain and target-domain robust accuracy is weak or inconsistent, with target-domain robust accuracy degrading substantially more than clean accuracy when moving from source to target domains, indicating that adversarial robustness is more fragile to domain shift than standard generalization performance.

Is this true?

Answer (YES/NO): NO